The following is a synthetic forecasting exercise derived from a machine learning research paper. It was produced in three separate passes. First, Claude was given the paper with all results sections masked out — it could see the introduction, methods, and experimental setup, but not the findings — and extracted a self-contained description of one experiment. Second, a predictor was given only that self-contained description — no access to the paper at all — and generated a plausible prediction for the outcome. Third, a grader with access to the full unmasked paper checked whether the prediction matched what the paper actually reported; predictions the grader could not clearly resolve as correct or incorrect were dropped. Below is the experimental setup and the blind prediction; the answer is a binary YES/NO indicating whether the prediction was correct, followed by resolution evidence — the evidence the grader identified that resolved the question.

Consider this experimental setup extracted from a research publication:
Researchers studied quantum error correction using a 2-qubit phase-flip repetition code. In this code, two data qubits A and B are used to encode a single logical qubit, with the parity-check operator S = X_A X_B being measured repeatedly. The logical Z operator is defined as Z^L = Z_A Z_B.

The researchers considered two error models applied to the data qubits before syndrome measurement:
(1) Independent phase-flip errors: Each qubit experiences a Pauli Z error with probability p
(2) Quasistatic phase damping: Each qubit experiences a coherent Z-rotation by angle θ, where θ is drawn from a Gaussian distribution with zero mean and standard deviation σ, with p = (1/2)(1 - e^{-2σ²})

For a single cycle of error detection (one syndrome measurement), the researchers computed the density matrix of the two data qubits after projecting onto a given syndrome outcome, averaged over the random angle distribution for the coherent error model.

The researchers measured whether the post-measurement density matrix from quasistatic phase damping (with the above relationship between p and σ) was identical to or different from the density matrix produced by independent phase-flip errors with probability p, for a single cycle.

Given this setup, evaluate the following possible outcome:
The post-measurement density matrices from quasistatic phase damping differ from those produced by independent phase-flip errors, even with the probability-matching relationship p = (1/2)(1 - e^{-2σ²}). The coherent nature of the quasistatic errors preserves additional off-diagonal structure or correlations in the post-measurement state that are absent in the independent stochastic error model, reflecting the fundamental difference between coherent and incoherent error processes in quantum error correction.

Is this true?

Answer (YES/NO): NO